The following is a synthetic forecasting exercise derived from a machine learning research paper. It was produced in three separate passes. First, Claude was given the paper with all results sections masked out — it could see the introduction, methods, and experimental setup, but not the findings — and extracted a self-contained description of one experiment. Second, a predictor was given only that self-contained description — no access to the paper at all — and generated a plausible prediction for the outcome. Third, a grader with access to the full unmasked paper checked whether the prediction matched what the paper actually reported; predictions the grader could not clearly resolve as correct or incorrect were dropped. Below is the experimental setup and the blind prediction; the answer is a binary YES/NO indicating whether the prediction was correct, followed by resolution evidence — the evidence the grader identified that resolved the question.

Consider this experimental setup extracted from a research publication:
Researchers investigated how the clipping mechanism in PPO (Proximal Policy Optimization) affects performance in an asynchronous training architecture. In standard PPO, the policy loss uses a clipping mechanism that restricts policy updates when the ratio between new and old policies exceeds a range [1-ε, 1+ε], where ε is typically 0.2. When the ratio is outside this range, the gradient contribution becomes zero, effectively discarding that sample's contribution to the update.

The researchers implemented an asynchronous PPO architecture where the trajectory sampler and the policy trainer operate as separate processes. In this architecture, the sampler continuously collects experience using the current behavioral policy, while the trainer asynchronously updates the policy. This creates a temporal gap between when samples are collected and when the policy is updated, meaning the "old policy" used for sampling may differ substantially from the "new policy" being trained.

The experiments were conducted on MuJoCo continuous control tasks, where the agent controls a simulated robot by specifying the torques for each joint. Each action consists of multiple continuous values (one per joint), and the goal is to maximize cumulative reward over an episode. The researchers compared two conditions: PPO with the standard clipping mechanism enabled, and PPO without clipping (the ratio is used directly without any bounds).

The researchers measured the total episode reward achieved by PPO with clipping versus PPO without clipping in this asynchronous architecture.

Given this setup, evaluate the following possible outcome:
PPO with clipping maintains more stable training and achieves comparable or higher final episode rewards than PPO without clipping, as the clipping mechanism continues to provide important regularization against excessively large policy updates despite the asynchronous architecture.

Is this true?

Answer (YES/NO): YES